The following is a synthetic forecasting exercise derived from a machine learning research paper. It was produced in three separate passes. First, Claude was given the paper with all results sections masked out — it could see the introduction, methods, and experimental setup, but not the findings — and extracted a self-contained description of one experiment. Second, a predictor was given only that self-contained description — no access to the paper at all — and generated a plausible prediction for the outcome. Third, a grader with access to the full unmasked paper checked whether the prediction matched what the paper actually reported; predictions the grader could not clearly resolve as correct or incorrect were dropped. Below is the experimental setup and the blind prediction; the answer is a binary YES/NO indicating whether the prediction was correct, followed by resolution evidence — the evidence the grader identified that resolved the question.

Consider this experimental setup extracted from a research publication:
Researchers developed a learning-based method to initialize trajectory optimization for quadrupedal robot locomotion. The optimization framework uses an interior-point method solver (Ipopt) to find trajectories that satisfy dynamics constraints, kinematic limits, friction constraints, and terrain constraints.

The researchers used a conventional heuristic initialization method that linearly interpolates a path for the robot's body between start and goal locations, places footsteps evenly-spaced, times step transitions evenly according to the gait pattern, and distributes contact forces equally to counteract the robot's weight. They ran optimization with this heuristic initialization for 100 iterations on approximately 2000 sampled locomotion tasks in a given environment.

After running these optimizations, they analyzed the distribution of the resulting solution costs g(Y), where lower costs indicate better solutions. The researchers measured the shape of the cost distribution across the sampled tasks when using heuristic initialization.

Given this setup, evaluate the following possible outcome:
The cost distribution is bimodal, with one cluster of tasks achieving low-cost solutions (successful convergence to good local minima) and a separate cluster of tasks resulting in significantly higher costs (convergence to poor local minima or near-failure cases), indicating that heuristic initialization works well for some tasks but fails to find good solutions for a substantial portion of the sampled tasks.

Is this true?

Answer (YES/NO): NO